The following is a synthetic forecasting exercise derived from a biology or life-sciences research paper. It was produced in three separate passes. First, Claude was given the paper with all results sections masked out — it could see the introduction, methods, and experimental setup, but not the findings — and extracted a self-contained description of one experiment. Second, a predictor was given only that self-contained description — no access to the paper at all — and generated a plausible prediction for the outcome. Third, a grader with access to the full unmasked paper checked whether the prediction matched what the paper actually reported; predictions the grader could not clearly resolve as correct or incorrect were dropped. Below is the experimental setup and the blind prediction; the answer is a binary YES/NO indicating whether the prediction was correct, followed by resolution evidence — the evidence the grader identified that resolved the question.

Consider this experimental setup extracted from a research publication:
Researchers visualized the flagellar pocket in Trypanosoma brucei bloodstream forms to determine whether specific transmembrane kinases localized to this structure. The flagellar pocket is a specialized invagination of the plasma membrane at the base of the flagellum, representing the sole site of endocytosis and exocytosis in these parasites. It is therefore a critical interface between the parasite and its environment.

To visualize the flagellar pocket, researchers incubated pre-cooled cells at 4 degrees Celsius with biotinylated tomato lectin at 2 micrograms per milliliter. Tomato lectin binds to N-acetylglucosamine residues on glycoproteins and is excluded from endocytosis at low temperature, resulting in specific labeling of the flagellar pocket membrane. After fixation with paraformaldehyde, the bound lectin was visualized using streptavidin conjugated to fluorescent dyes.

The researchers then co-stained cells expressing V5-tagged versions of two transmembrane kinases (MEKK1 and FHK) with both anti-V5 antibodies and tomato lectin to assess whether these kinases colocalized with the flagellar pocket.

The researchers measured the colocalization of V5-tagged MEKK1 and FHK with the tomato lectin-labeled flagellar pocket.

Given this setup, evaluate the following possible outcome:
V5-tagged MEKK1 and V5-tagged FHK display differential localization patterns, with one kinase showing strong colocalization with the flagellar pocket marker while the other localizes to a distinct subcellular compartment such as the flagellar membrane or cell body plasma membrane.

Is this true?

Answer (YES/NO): NO